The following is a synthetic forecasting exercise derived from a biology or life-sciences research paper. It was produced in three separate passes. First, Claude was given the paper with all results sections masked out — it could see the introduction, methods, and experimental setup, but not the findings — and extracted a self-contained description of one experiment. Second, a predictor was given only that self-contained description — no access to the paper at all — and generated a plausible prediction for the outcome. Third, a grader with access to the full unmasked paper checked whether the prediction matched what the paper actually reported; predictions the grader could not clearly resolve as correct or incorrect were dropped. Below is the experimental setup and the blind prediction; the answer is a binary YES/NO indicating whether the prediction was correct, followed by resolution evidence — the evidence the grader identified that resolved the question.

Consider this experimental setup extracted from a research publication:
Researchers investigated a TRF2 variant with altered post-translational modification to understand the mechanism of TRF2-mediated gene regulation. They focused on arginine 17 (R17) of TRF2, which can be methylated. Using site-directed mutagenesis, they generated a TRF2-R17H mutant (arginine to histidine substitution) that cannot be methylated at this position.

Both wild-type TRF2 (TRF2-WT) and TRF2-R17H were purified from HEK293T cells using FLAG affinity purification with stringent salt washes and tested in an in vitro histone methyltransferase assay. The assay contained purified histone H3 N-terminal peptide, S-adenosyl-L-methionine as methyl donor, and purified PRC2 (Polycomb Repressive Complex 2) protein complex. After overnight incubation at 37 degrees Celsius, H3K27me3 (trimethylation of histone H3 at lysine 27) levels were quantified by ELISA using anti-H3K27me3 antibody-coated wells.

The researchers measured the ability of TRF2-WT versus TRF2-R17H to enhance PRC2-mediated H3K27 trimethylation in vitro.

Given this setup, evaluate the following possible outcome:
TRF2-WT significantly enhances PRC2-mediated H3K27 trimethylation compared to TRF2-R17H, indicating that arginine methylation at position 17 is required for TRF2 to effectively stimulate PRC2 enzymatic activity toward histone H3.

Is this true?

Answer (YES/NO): YES